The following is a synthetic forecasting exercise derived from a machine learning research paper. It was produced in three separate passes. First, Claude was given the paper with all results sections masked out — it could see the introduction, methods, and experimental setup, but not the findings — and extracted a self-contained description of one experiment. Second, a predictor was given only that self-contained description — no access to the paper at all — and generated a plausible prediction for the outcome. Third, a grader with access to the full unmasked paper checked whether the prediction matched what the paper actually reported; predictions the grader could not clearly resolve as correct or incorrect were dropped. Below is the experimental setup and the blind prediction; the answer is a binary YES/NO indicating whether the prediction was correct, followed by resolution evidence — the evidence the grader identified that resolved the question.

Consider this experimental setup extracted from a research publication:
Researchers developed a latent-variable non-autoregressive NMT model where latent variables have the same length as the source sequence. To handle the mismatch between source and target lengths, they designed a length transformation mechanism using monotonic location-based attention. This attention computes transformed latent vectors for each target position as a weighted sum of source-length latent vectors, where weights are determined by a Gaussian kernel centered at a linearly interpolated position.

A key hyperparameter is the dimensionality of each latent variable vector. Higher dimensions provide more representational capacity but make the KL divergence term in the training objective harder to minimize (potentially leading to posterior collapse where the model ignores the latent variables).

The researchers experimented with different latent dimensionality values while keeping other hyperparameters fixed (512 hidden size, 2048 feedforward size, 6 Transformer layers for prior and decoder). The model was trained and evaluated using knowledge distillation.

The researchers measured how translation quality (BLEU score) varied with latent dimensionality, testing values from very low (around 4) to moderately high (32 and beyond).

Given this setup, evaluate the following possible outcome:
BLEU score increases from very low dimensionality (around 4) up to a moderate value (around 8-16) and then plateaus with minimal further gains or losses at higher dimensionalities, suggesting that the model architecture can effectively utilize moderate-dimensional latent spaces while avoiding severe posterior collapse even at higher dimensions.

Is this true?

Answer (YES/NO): NO